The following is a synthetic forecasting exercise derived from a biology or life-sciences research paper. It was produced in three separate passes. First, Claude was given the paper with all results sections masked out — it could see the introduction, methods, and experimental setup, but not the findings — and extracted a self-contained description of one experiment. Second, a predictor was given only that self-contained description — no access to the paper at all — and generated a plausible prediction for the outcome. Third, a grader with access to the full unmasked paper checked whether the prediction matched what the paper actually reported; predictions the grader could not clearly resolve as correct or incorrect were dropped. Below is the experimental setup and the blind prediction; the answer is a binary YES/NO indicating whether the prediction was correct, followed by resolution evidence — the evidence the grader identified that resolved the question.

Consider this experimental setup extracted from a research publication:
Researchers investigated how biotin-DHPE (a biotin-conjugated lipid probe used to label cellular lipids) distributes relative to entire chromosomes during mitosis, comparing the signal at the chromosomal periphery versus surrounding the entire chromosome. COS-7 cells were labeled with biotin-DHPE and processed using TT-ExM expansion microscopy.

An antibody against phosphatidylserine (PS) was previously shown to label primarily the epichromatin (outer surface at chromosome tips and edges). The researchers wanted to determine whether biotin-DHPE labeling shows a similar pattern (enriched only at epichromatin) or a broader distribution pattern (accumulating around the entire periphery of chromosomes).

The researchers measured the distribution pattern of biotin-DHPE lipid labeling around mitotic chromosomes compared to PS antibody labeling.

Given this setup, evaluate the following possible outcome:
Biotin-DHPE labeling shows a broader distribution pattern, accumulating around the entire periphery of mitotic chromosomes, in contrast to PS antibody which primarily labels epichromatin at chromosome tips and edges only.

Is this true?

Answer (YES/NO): YES